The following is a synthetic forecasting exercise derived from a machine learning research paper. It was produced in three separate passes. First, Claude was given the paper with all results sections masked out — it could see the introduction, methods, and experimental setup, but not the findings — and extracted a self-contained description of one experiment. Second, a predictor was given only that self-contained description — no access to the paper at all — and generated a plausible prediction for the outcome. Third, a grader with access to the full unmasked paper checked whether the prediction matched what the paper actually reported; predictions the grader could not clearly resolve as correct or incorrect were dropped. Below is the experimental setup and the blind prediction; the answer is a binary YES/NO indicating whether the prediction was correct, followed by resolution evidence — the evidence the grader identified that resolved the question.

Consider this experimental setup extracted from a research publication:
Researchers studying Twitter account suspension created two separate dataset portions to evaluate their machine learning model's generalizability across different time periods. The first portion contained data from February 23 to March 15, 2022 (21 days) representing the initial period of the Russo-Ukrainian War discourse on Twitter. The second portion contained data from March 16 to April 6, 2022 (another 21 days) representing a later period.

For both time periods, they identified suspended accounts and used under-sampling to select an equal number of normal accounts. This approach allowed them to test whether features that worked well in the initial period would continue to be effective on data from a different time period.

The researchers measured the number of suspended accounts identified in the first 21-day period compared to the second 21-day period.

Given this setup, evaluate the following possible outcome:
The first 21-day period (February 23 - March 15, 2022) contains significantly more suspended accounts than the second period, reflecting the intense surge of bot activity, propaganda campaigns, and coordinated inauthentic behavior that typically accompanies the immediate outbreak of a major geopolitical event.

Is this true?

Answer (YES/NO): YES